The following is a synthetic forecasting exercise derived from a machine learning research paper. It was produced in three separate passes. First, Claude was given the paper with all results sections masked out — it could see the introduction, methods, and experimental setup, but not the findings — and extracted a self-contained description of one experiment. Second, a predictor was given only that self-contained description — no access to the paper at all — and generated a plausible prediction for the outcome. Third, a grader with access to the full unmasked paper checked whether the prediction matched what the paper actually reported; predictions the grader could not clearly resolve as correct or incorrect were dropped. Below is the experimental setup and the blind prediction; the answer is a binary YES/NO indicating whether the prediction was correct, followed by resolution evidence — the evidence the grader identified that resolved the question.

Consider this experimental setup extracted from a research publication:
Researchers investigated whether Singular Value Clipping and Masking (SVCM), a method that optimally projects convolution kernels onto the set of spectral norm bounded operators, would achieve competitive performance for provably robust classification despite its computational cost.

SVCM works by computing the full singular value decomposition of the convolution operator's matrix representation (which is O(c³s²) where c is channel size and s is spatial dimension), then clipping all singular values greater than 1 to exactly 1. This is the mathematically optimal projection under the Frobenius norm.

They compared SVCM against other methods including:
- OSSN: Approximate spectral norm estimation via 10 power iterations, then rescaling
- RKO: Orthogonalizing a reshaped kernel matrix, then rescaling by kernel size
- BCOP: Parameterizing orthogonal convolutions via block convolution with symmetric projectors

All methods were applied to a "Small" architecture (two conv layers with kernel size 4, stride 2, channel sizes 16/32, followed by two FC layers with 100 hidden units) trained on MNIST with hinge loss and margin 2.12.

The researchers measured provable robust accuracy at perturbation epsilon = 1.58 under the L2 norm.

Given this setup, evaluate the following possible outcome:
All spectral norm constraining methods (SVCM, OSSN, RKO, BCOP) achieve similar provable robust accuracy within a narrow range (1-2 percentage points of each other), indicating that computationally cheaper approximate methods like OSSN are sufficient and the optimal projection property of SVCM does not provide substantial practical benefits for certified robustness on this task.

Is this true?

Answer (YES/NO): NO